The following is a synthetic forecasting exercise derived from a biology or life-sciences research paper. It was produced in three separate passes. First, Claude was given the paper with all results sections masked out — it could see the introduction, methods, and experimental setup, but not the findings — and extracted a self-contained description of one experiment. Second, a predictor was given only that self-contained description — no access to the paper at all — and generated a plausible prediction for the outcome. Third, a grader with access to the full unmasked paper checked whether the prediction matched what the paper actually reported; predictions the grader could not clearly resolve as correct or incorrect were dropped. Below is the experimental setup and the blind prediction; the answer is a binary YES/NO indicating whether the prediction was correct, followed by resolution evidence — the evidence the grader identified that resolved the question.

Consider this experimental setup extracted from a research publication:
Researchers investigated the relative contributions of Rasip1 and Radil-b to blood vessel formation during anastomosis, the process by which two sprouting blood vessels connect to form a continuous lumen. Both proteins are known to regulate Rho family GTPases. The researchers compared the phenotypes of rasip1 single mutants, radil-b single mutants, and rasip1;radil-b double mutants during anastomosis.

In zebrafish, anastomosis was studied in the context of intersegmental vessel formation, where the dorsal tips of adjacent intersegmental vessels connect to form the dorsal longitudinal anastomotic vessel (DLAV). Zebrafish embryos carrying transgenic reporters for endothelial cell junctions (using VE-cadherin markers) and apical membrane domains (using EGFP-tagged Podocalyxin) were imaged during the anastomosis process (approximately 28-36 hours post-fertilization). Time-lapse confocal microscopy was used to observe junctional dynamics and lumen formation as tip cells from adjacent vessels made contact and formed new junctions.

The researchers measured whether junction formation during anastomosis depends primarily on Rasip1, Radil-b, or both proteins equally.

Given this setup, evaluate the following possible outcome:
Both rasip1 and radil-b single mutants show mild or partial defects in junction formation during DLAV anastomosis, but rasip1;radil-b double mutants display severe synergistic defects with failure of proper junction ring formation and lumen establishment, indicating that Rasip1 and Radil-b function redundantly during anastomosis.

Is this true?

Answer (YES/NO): NO